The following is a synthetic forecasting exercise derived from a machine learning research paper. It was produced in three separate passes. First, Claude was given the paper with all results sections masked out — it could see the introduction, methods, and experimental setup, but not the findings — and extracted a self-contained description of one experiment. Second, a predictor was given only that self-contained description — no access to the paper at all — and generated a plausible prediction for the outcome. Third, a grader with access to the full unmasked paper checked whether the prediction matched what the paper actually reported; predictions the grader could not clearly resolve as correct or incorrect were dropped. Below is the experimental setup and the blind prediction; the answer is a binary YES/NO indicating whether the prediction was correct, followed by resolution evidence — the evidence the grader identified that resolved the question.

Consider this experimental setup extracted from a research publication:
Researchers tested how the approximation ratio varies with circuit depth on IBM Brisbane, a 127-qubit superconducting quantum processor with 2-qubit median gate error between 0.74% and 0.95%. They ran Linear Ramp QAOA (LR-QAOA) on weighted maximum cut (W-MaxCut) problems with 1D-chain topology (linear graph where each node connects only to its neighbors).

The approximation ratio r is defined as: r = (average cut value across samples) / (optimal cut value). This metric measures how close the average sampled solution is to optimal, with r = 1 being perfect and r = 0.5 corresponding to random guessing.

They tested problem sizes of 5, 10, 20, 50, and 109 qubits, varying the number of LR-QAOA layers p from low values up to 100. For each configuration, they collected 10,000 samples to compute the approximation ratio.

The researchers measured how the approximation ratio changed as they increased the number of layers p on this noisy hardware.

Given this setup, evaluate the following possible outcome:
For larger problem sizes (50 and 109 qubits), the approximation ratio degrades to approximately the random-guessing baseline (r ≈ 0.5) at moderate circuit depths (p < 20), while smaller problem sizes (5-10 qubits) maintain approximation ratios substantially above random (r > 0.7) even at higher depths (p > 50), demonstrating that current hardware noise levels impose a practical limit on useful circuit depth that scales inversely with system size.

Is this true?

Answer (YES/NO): NO